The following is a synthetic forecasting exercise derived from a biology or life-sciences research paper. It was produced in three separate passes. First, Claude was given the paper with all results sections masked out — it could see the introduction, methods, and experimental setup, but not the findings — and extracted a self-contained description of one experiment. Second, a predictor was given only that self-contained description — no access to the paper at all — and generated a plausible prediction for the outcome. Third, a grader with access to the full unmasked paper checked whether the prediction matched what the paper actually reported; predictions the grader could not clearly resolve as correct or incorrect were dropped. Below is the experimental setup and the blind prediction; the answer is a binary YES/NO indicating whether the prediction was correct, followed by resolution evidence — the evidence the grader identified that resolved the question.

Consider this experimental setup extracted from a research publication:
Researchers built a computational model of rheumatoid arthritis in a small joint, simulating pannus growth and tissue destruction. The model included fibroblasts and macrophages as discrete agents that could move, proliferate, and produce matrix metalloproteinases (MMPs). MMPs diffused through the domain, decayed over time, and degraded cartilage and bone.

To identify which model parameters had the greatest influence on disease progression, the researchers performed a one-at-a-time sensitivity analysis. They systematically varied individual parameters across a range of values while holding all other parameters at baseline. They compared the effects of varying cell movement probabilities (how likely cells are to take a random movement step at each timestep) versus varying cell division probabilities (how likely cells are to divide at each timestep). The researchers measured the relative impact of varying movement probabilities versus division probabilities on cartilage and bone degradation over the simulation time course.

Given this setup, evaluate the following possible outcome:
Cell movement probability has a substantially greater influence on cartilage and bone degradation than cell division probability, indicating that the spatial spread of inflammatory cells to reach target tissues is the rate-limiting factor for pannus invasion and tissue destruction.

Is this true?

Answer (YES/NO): NO